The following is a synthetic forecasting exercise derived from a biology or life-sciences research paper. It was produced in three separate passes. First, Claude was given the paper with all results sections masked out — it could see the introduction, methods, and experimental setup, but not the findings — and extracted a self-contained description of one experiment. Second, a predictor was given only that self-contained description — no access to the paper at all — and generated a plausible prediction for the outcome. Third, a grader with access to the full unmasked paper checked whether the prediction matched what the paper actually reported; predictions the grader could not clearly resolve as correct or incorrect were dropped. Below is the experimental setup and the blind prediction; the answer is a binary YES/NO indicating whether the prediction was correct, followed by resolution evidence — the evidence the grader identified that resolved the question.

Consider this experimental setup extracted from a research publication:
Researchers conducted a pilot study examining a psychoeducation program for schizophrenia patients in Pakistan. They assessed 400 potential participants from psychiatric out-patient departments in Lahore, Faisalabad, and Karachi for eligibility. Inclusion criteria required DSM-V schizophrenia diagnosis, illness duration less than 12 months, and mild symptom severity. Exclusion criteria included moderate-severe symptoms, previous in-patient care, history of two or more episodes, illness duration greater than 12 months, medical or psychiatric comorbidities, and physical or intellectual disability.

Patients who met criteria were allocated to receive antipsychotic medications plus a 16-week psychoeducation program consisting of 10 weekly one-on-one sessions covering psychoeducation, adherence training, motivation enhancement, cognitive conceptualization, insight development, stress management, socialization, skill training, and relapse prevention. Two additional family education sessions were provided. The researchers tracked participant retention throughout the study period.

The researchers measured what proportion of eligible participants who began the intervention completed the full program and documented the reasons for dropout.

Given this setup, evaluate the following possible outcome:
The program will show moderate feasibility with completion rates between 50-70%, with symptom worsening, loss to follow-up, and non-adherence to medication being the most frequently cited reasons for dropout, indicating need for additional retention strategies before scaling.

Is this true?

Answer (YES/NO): NO